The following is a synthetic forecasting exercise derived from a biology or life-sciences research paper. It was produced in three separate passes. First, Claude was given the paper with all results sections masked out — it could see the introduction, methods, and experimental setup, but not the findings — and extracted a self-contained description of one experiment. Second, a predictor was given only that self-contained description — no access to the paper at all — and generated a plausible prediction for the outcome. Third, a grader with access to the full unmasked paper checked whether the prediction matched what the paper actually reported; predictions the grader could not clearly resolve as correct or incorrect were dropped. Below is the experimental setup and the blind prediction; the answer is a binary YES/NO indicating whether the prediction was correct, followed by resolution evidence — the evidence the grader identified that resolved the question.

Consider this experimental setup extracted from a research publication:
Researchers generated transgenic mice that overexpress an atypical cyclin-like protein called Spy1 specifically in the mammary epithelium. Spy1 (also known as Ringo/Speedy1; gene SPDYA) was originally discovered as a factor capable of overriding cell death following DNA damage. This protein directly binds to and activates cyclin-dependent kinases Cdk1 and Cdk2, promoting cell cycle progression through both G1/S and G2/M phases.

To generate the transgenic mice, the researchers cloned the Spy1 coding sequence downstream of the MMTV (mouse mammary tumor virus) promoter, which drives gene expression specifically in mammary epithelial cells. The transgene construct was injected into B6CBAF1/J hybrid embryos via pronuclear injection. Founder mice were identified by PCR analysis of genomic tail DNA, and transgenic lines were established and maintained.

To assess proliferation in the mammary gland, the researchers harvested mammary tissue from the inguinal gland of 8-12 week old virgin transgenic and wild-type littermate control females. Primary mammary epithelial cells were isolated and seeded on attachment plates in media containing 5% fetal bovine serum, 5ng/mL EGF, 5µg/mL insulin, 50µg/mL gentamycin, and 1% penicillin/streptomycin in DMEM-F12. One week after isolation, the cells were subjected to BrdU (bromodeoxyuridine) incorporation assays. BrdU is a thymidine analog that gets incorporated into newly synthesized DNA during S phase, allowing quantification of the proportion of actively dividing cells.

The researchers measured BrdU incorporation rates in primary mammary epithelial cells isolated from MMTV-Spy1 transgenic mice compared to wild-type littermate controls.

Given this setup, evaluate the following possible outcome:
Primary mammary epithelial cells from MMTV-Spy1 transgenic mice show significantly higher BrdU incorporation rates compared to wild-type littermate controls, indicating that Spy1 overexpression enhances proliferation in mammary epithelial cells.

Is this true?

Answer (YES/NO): YES